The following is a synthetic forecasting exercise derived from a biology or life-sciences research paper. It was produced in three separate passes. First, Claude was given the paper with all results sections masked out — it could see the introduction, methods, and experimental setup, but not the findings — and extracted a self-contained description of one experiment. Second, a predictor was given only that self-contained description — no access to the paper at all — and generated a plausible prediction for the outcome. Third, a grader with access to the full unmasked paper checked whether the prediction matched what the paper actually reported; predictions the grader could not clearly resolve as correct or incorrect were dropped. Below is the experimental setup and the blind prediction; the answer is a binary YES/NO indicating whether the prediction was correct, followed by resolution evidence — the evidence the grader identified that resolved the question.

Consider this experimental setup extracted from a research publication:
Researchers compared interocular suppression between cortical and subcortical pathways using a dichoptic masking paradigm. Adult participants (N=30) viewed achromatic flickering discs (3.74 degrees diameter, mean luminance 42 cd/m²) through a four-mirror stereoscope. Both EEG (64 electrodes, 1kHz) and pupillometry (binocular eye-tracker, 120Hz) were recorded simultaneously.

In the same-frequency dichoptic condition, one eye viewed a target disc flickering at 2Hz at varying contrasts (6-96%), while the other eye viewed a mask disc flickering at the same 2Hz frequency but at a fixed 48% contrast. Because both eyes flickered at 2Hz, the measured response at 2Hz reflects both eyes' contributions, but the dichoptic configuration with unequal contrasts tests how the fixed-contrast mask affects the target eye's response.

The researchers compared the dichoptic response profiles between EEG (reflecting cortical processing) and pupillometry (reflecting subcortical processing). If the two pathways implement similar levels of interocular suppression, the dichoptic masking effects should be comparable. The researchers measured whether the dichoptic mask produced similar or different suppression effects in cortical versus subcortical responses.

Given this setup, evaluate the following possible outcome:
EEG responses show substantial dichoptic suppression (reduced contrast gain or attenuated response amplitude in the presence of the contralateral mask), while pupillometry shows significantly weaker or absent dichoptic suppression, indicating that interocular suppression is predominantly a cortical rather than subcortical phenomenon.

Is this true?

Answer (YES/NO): NO